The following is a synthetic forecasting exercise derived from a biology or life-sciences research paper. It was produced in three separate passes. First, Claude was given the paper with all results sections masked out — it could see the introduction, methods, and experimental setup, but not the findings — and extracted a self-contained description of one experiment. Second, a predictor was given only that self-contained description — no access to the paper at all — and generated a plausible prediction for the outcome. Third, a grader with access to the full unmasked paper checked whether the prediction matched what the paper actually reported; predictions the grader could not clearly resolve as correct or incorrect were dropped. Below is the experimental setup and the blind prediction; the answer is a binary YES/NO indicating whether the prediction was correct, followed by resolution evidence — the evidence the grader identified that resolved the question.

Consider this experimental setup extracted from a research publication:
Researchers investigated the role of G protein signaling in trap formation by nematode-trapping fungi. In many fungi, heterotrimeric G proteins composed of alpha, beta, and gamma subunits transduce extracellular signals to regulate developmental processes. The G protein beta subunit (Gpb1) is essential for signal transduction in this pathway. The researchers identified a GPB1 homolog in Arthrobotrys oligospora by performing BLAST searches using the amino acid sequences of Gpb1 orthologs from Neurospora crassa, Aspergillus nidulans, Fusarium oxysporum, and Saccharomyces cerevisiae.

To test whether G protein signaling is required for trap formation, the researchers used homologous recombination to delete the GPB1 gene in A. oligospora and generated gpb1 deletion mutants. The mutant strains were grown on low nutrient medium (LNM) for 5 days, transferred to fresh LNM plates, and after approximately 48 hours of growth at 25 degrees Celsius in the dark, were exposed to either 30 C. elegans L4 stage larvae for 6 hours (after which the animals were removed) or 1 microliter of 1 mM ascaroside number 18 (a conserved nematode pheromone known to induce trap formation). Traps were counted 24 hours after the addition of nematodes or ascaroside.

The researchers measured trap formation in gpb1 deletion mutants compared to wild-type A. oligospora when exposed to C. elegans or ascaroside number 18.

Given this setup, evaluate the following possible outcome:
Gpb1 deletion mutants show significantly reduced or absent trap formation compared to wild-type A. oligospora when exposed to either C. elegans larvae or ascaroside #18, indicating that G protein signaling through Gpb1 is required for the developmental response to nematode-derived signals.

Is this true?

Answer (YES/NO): YES